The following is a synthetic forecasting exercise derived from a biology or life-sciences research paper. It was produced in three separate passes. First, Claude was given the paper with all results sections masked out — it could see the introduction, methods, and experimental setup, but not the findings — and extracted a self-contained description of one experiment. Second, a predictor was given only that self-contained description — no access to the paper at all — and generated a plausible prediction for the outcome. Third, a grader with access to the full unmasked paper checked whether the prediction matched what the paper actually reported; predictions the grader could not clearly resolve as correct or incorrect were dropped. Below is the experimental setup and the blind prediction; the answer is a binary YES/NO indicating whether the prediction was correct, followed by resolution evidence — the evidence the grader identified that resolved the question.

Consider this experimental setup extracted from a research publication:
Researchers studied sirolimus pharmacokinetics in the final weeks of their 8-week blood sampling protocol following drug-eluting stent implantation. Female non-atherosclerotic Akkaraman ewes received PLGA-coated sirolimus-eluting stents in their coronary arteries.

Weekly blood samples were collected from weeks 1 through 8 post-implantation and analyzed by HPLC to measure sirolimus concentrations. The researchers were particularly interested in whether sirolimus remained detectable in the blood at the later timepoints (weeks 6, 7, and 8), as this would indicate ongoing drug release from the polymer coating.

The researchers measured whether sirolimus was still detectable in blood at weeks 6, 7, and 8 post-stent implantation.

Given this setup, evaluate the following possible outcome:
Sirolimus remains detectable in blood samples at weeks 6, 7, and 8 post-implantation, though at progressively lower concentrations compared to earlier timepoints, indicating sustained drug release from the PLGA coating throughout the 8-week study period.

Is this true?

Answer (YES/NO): YES